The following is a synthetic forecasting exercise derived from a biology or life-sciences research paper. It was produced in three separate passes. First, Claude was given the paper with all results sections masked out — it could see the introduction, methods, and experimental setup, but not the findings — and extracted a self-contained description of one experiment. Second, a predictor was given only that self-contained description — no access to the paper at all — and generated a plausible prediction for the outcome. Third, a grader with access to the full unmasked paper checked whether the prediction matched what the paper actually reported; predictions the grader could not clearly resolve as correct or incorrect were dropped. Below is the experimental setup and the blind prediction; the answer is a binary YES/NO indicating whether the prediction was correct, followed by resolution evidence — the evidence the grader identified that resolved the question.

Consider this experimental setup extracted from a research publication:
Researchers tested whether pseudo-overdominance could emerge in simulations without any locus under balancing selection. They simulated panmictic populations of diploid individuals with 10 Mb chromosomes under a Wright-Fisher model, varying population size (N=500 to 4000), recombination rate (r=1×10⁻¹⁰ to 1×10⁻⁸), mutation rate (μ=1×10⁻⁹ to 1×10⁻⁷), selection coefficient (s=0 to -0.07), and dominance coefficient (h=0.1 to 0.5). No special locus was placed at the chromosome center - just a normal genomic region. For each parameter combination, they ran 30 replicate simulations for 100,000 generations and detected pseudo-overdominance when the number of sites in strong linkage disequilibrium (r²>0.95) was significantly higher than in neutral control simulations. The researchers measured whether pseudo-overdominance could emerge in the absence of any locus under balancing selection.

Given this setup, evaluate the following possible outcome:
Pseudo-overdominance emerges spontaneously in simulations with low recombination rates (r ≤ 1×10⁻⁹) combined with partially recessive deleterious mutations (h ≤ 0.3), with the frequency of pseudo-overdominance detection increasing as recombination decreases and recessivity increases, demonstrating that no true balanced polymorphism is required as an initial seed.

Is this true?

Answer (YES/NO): NO